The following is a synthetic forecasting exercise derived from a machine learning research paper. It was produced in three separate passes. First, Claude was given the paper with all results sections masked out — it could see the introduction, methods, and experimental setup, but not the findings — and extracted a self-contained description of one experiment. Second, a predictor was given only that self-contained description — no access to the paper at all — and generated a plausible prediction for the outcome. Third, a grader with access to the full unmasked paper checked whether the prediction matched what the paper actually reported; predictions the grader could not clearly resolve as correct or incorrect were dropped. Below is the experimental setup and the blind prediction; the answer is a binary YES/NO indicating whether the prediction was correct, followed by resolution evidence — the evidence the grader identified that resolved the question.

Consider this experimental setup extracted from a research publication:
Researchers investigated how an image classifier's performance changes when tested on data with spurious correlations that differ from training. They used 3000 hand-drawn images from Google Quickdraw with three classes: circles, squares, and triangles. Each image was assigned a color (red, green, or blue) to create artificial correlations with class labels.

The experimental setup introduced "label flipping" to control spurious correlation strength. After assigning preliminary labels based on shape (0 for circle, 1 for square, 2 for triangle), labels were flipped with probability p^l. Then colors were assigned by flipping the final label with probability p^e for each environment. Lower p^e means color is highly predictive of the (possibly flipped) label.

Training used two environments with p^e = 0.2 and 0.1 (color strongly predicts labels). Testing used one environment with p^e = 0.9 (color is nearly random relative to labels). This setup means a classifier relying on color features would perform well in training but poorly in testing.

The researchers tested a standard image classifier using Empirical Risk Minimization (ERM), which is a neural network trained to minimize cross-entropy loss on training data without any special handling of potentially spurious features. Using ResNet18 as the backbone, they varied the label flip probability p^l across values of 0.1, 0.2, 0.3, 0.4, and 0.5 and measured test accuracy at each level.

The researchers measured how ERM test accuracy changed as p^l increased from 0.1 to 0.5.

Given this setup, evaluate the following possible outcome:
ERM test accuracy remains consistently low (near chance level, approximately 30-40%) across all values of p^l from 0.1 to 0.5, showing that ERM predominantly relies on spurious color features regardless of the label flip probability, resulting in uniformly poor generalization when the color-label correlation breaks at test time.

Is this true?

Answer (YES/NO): NO